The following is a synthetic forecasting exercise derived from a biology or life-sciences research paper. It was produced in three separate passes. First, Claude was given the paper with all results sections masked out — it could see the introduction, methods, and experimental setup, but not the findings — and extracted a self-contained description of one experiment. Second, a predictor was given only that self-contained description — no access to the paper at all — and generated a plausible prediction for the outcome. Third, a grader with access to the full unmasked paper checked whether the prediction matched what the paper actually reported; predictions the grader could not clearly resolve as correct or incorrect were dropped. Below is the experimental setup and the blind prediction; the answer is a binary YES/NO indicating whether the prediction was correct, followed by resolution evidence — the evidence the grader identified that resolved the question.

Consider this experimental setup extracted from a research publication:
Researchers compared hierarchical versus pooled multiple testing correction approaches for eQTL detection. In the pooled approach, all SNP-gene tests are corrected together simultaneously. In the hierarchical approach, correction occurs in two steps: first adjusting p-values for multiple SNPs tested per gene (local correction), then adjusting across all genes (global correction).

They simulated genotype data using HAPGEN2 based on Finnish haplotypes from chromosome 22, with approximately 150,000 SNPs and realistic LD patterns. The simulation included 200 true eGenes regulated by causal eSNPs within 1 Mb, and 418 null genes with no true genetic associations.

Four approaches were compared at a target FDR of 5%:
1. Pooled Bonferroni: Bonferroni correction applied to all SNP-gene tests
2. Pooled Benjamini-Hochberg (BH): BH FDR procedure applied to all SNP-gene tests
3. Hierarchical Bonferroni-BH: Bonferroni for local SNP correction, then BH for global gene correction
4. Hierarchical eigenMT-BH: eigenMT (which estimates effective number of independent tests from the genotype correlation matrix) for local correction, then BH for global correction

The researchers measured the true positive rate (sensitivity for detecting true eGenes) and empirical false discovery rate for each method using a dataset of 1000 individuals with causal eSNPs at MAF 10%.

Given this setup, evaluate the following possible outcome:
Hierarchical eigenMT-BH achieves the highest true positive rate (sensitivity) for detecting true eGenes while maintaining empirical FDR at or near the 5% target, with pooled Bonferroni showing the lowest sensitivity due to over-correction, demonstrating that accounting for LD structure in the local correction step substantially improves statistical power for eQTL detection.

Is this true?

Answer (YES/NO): NO